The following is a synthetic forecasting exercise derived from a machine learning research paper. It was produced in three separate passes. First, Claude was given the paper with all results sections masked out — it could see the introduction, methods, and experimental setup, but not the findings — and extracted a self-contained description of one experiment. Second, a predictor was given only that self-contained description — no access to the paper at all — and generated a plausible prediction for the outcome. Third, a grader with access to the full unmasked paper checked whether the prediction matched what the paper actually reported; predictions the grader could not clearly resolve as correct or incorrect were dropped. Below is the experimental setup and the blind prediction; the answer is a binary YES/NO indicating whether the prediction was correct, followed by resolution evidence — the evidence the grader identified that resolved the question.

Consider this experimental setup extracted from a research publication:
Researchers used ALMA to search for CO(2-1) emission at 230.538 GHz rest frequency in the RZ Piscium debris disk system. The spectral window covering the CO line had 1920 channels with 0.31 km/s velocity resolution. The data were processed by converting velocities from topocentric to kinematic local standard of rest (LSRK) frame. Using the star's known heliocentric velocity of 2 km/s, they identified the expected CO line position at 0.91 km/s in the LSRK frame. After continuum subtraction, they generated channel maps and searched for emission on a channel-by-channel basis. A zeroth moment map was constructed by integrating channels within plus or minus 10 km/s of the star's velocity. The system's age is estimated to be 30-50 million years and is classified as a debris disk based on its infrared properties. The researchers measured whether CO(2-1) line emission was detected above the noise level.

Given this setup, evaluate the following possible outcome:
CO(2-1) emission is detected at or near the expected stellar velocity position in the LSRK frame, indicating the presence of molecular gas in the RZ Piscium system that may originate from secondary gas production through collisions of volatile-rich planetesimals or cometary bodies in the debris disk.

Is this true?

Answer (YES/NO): NO